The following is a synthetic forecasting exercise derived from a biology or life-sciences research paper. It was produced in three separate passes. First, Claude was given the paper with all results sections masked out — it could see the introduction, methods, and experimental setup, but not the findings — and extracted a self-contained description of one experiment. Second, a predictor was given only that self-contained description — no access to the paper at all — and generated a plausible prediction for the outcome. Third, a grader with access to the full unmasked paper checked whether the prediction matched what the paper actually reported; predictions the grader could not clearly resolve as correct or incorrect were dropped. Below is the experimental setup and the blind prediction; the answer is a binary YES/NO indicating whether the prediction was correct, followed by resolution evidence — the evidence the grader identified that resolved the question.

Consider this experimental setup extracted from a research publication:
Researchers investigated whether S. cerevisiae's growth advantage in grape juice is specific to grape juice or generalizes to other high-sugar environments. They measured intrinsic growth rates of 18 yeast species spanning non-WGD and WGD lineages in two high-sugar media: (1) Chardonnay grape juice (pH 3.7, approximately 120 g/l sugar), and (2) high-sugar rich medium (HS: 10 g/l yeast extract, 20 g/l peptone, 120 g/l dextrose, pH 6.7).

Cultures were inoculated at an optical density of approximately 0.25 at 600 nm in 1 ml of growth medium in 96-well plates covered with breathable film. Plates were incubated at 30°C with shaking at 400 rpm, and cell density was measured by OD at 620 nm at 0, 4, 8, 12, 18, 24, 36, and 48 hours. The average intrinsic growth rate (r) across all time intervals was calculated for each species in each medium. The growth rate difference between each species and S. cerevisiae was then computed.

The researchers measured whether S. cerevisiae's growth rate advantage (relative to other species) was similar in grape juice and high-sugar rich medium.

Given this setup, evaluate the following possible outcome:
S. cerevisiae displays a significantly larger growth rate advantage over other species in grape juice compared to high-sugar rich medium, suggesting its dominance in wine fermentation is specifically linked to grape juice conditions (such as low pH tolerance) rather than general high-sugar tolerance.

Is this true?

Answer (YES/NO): YES